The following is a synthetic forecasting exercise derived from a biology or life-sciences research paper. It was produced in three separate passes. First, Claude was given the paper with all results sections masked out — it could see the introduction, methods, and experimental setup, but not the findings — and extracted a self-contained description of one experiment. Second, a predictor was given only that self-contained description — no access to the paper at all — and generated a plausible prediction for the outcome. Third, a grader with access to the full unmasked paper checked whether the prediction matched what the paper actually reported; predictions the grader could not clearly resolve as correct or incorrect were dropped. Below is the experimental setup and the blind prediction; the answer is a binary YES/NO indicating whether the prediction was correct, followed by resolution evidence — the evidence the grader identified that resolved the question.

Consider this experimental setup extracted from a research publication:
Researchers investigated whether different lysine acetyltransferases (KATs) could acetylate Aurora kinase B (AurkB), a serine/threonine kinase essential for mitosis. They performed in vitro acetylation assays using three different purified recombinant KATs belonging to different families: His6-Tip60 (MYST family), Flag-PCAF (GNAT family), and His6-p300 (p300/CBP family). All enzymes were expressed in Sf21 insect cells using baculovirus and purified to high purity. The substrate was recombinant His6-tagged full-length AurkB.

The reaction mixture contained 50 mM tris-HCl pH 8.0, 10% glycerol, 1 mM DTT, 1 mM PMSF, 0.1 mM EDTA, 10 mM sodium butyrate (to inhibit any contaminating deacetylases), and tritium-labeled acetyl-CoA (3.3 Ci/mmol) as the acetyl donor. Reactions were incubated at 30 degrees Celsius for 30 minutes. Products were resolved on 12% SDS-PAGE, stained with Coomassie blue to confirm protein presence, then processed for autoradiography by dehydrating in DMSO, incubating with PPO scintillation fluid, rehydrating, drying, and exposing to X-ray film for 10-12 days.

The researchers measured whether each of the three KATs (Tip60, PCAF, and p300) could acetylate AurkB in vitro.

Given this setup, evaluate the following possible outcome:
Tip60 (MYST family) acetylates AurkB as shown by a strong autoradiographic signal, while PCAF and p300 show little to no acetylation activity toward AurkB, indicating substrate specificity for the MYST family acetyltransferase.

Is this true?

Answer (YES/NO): NO